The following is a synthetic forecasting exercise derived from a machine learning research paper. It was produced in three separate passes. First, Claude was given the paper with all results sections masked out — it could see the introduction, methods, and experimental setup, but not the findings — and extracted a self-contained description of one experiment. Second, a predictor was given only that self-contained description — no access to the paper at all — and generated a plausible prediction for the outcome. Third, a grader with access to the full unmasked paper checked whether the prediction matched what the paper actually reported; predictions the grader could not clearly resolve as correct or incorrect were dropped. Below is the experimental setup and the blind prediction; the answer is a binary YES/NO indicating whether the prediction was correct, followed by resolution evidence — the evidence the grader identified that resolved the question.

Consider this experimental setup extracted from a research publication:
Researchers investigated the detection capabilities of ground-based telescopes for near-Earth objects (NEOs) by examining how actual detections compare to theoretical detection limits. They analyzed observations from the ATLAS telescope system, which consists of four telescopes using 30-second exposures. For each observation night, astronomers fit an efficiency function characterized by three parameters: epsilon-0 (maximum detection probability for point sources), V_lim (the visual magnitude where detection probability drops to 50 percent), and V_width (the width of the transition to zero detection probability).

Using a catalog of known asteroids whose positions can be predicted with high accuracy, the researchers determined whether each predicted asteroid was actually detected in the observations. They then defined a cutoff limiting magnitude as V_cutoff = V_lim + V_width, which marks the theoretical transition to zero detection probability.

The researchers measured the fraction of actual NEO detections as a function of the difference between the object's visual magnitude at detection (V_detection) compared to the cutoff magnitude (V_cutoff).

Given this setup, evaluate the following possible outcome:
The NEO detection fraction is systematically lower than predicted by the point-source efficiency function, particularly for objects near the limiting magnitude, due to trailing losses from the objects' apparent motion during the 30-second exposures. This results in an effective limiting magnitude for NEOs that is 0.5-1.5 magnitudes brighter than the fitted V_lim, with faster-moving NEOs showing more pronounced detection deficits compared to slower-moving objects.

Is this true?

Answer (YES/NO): NO